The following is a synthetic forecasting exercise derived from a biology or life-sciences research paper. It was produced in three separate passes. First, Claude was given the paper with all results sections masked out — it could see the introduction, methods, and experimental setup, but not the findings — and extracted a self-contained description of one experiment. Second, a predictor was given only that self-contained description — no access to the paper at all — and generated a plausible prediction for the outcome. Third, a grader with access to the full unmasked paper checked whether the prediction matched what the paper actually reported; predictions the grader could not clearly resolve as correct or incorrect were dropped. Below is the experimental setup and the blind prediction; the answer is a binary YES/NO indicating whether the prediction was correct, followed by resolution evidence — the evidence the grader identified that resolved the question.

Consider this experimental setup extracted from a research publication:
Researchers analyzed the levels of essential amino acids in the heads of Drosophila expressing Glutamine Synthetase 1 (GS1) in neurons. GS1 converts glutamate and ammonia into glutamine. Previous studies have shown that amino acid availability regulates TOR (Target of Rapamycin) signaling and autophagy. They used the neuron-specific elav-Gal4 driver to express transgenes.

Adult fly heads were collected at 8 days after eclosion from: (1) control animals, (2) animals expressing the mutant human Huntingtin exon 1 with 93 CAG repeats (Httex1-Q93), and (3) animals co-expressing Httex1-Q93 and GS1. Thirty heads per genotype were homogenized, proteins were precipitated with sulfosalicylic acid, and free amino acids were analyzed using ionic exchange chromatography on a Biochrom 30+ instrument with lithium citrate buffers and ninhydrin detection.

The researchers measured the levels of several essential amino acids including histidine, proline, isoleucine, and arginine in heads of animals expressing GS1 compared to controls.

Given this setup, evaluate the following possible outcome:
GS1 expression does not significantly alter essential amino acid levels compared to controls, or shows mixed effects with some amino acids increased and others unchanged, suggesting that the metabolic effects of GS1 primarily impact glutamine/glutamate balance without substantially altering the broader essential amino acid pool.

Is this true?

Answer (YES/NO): NO